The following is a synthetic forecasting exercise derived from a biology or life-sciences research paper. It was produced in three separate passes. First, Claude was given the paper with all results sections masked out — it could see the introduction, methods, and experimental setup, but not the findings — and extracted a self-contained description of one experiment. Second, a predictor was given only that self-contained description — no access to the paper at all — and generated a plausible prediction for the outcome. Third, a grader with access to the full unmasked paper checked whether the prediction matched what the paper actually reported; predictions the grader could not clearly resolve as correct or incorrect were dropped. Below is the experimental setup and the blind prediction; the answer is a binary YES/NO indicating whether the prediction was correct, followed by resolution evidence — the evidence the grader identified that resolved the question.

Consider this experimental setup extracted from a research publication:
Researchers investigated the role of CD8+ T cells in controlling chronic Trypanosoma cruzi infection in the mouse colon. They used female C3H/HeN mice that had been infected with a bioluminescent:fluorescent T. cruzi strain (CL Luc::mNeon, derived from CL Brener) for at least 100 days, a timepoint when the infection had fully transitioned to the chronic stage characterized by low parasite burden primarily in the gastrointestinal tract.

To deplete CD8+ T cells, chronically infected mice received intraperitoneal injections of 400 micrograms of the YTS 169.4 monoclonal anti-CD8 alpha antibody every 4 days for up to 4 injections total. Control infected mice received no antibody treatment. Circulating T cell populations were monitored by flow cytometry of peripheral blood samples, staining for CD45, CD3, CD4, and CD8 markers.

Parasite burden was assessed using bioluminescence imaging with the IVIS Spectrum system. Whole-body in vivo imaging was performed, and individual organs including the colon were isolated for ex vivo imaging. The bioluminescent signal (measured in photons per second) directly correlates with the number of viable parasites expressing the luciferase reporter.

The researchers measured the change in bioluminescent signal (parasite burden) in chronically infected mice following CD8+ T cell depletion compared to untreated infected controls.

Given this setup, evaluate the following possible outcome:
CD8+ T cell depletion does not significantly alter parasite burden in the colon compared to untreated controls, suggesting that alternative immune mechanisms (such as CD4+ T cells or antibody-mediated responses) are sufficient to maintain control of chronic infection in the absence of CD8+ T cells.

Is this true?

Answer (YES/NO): YES